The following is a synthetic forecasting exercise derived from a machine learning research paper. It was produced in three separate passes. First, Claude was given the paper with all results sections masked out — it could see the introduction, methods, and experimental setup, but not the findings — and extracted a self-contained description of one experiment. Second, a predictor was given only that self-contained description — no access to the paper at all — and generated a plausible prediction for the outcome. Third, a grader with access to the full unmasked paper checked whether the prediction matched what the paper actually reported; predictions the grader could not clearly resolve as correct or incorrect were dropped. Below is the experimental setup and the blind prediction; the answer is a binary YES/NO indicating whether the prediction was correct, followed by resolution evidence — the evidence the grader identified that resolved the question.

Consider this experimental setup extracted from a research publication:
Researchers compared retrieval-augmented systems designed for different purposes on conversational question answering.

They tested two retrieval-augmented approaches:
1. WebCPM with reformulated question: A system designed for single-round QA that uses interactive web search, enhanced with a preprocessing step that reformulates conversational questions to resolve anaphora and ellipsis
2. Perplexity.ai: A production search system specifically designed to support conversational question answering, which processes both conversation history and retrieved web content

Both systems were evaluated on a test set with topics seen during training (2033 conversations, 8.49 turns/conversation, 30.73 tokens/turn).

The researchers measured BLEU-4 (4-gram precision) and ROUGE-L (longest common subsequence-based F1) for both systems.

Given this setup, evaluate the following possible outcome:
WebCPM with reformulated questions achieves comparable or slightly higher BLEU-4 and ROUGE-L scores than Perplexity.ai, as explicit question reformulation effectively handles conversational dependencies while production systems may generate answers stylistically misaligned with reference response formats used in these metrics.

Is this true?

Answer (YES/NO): NO